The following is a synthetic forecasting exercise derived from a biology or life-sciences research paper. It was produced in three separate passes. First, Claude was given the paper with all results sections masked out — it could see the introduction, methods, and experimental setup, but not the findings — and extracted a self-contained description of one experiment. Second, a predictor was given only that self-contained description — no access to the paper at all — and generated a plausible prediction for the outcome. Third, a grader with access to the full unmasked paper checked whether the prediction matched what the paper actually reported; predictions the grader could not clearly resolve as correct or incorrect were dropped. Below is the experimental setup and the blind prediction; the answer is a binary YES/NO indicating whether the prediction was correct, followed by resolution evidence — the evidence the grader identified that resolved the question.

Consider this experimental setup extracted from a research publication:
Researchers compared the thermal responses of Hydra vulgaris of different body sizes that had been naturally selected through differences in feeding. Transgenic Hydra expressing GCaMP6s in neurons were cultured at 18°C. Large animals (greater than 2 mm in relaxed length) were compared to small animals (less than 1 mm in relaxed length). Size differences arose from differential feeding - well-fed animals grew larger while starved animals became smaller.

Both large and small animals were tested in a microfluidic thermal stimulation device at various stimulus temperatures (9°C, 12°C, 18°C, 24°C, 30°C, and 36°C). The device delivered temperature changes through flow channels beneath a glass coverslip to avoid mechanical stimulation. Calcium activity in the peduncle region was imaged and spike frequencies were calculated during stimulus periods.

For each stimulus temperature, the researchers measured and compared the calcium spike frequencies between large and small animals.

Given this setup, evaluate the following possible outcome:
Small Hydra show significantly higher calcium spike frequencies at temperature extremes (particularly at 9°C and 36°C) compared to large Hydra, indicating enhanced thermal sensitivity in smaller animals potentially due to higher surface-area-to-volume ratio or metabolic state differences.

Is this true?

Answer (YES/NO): NO